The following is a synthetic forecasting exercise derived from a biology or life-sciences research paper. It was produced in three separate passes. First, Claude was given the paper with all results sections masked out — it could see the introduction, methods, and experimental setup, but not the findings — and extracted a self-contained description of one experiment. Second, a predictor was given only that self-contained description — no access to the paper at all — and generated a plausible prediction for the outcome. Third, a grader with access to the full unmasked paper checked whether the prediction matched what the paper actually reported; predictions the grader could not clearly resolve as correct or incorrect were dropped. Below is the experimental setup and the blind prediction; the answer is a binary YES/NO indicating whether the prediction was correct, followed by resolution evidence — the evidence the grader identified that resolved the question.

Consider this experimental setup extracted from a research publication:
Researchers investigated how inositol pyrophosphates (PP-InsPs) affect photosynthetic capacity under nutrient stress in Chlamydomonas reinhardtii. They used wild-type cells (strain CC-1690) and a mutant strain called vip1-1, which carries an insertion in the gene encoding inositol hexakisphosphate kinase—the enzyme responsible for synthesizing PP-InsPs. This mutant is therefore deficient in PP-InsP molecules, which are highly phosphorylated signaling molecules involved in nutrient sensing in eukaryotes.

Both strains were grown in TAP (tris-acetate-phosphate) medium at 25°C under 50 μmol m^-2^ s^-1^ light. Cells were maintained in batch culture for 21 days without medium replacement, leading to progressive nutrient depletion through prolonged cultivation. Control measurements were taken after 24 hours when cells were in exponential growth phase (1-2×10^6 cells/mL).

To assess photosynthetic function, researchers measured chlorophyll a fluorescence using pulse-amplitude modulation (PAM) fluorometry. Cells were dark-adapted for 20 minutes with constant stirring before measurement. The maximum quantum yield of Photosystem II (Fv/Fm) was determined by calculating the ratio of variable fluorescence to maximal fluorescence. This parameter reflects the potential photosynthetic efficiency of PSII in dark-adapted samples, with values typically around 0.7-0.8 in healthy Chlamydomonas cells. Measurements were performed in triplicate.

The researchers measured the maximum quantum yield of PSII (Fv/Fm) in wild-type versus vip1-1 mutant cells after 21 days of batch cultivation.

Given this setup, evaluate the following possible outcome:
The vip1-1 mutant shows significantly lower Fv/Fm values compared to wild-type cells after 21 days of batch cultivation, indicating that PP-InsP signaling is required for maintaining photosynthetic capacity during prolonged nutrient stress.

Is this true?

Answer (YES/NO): YES